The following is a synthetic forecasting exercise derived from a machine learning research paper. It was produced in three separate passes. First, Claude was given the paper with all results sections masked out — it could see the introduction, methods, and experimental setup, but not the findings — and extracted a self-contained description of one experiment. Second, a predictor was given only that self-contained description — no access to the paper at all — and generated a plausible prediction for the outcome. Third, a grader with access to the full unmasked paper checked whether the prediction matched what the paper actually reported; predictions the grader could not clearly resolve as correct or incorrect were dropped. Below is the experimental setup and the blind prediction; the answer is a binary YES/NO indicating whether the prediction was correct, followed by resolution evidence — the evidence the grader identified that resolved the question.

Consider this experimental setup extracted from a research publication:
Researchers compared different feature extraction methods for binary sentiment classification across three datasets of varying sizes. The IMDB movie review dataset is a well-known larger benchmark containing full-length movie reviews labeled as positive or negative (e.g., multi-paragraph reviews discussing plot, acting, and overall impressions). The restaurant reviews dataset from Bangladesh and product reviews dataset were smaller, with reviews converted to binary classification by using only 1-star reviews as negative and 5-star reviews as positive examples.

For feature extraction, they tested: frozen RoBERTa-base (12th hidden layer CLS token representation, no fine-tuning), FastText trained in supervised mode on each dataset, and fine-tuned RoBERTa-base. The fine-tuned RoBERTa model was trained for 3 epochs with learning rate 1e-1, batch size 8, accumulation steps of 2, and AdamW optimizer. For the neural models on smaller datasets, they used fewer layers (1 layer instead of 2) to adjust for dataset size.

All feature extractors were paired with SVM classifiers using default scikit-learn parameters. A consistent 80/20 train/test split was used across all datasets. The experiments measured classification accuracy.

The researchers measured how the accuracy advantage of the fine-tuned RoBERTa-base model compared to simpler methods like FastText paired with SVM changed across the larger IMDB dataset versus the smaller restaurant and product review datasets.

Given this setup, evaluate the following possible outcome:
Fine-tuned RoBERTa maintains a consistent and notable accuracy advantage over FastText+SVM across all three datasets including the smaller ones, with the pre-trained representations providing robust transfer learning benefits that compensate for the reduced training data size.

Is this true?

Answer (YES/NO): NO